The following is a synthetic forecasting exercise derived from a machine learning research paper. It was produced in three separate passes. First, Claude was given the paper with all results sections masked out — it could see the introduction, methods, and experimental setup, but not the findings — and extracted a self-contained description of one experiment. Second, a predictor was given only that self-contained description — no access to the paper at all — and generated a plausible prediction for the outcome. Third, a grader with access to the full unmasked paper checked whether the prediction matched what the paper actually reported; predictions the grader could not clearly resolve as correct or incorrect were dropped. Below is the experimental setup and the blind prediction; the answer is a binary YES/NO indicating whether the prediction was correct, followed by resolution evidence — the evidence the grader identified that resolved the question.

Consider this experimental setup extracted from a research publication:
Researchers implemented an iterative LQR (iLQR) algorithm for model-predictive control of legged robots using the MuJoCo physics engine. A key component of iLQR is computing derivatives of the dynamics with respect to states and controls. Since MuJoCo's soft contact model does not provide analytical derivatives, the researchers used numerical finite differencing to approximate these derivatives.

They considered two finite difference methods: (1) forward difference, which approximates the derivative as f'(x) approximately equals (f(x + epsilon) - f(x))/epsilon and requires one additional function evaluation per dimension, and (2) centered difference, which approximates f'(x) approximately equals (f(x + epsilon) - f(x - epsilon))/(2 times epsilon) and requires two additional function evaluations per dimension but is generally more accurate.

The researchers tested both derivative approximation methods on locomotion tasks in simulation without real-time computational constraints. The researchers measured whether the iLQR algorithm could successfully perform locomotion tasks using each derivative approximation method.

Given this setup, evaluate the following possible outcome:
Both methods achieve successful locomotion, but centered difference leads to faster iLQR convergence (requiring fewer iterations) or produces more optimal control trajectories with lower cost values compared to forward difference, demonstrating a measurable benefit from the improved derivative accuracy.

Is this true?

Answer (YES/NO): NO